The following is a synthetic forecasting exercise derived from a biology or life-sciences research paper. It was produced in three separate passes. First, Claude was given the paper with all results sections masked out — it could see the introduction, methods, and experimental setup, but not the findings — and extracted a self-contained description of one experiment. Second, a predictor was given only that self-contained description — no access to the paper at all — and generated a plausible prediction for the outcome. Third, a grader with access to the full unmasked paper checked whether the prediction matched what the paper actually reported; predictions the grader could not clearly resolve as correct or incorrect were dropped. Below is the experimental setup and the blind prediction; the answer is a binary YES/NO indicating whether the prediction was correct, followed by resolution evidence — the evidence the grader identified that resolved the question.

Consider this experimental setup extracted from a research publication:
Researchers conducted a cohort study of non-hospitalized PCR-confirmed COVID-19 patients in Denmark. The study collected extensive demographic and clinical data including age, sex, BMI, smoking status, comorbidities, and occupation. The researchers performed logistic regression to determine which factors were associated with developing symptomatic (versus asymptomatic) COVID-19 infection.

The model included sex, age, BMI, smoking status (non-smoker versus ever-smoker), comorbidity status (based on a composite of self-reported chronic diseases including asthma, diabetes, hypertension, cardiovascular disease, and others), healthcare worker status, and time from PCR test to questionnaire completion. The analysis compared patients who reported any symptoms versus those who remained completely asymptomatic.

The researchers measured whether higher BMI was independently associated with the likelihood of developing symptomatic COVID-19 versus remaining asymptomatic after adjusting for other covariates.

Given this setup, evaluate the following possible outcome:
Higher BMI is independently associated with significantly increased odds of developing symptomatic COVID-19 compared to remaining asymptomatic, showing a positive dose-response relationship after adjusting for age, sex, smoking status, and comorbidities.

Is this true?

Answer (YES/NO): NO